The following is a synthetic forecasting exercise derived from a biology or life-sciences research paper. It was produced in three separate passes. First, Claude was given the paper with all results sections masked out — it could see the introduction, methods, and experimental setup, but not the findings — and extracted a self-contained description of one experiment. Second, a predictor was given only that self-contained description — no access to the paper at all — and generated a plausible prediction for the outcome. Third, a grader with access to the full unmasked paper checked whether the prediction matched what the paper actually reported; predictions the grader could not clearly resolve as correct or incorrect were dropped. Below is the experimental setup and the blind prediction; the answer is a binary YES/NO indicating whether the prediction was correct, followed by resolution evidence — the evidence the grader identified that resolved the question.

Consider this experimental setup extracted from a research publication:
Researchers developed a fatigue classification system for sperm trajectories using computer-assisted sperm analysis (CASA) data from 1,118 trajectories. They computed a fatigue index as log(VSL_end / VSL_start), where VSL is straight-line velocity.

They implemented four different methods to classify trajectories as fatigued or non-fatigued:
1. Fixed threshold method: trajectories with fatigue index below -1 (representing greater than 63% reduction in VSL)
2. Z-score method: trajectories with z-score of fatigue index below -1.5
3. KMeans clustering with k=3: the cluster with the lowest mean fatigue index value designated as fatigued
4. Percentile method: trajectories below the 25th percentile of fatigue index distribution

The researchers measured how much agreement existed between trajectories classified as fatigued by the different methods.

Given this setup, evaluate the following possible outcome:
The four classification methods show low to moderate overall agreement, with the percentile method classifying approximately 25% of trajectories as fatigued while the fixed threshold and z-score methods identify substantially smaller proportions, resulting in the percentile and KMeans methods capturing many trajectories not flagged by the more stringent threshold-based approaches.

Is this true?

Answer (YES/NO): NO